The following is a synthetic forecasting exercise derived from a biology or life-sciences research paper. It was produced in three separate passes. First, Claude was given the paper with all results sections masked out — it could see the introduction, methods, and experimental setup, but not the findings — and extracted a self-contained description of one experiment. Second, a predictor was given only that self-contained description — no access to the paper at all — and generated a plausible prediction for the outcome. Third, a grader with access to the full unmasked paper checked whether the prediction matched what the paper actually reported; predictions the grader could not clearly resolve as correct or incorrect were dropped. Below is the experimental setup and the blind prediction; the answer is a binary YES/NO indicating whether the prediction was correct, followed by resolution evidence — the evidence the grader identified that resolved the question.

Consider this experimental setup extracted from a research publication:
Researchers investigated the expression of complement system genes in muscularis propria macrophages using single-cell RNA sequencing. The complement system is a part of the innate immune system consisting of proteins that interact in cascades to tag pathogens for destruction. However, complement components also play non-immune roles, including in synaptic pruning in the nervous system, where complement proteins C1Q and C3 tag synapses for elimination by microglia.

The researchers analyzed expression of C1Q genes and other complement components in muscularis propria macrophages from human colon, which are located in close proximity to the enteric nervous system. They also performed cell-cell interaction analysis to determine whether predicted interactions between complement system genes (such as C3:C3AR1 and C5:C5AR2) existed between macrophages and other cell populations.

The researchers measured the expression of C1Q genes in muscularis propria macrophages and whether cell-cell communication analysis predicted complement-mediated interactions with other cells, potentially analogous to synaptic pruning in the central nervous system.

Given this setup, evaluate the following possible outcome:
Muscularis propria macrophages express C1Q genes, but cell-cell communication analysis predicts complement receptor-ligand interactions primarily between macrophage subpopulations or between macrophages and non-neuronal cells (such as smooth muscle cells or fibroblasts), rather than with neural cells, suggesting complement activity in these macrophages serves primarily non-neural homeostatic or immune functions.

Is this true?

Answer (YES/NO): NO